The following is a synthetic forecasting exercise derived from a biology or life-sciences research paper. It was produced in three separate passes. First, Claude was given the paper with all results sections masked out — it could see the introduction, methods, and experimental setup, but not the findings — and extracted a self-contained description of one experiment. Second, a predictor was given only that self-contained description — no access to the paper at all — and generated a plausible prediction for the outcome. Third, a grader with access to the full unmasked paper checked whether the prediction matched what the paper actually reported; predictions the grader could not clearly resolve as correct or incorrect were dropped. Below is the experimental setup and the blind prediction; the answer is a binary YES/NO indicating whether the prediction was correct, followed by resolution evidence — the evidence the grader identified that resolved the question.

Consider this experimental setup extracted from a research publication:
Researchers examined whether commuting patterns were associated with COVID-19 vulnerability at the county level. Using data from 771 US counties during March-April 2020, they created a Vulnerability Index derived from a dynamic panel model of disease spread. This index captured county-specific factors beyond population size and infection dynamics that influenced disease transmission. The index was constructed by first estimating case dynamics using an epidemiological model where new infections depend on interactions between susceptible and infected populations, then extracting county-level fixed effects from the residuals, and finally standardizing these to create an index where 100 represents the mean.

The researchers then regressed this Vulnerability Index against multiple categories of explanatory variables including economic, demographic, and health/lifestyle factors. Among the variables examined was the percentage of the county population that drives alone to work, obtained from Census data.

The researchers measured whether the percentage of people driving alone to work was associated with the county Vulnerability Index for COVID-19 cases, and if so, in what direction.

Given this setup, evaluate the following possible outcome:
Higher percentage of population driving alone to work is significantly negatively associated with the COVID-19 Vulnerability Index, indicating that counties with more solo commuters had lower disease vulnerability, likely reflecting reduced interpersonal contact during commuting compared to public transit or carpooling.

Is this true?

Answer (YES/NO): YES